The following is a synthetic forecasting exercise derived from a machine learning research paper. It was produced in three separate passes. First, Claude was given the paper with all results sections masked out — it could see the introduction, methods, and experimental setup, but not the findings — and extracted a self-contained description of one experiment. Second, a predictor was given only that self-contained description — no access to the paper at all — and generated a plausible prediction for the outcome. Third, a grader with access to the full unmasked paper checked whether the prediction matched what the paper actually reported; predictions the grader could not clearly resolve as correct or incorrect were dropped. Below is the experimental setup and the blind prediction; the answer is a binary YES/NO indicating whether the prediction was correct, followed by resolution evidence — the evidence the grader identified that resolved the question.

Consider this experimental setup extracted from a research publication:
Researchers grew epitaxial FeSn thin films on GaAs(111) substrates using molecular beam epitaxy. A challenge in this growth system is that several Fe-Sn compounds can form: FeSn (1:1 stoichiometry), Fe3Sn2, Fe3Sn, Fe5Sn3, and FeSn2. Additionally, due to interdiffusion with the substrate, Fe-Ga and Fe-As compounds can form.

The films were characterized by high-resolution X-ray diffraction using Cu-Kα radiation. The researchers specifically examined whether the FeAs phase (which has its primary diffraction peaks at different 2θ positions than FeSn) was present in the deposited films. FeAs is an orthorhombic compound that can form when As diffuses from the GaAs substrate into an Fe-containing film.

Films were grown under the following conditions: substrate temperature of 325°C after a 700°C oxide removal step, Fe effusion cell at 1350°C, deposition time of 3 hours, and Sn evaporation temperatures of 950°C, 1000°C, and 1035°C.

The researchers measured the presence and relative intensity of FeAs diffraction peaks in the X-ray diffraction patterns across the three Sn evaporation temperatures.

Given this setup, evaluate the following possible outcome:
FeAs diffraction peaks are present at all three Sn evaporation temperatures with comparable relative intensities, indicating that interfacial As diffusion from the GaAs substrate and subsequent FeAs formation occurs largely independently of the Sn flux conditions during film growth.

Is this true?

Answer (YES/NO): YES